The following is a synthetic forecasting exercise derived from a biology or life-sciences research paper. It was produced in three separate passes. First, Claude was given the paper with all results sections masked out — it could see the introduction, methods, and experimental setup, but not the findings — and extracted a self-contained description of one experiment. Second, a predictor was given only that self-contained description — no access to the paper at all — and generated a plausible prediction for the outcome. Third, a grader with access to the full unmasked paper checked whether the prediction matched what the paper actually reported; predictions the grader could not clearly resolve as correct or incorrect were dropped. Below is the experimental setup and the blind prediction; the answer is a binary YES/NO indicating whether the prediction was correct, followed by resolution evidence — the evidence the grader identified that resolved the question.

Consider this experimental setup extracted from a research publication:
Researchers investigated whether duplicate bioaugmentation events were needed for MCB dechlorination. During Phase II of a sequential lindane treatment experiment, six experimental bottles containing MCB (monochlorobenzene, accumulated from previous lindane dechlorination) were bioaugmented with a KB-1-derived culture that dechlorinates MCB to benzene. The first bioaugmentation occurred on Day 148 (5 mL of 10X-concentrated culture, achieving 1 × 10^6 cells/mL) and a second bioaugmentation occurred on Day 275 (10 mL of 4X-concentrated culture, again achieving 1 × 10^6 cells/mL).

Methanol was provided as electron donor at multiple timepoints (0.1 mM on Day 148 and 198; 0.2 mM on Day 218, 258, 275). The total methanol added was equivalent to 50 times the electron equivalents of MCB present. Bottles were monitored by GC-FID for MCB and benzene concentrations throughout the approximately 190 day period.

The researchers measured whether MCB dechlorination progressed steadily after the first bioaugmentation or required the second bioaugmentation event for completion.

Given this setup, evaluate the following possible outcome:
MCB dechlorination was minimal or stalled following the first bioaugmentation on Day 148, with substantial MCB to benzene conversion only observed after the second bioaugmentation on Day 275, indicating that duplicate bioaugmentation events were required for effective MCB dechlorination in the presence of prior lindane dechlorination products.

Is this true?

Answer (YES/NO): NO